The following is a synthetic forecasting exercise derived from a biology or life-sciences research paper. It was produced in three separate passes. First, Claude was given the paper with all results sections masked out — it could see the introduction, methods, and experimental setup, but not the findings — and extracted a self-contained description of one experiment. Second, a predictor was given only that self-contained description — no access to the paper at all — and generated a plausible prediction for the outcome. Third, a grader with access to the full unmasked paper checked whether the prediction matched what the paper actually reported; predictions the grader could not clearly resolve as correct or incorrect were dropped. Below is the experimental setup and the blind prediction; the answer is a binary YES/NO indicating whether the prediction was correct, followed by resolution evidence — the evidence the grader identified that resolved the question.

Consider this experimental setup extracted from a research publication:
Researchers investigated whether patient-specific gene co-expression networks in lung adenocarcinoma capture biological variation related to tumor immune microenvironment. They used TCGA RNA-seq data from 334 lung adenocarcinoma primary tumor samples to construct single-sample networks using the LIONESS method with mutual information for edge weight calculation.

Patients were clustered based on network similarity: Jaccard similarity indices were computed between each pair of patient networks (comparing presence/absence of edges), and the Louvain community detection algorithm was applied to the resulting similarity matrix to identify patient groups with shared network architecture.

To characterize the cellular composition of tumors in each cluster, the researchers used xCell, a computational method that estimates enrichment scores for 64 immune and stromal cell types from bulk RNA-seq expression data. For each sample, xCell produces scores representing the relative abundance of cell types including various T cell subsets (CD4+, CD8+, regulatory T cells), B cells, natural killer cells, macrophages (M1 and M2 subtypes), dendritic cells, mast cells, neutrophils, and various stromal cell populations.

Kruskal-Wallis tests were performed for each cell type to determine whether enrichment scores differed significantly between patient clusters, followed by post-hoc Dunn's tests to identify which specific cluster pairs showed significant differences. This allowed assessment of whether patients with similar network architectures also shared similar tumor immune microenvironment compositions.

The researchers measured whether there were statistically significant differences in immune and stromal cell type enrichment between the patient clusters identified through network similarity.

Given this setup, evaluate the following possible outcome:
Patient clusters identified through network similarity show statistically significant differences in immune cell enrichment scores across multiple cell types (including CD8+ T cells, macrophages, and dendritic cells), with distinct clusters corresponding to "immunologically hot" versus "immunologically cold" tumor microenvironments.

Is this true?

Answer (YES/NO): YES